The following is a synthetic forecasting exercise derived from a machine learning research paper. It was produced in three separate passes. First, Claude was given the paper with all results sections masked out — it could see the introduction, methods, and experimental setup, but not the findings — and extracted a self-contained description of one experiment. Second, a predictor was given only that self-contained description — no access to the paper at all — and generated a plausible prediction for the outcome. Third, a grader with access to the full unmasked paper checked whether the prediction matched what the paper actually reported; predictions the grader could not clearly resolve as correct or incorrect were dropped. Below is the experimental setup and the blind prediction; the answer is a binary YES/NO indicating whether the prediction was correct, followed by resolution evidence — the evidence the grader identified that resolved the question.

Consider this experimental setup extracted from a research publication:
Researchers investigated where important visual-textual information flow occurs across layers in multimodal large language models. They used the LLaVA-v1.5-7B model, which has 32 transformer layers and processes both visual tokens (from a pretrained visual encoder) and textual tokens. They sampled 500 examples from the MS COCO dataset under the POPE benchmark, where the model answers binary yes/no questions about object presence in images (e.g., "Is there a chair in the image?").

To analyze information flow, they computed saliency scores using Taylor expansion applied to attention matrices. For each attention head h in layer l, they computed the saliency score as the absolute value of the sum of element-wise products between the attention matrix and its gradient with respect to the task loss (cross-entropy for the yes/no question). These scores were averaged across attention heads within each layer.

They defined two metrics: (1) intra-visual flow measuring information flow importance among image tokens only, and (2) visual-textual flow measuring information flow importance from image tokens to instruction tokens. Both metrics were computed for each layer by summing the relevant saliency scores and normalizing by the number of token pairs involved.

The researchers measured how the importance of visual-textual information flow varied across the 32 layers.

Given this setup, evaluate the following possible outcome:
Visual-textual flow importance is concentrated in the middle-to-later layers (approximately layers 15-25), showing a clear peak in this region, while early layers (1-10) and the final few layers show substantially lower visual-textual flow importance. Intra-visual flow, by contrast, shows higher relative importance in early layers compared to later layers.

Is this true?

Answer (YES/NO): NO